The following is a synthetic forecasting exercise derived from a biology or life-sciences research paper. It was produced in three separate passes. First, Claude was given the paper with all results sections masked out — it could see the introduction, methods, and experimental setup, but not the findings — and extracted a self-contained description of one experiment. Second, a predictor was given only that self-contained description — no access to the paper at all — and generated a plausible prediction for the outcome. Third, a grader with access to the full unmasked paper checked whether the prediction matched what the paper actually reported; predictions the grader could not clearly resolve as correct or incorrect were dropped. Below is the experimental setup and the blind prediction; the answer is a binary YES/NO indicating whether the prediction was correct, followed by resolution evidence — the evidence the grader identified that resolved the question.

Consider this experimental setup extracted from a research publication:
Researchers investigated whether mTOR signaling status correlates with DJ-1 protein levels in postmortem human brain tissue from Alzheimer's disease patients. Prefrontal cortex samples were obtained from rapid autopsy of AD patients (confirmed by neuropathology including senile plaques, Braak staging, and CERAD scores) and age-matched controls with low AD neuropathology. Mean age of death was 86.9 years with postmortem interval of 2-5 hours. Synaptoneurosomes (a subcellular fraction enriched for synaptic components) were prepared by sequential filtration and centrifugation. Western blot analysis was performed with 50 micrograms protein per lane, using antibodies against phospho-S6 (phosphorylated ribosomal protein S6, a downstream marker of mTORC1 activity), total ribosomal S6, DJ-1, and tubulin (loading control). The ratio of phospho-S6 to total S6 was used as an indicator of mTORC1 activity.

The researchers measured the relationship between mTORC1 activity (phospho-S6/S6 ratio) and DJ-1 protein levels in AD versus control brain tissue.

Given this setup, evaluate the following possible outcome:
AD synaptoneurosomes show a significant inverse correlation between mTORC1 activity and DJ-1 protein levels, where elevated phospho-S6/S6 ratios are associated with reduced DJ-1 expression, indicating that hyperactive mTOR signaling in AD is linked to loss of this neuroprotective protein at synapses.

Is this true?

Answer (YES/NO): NO